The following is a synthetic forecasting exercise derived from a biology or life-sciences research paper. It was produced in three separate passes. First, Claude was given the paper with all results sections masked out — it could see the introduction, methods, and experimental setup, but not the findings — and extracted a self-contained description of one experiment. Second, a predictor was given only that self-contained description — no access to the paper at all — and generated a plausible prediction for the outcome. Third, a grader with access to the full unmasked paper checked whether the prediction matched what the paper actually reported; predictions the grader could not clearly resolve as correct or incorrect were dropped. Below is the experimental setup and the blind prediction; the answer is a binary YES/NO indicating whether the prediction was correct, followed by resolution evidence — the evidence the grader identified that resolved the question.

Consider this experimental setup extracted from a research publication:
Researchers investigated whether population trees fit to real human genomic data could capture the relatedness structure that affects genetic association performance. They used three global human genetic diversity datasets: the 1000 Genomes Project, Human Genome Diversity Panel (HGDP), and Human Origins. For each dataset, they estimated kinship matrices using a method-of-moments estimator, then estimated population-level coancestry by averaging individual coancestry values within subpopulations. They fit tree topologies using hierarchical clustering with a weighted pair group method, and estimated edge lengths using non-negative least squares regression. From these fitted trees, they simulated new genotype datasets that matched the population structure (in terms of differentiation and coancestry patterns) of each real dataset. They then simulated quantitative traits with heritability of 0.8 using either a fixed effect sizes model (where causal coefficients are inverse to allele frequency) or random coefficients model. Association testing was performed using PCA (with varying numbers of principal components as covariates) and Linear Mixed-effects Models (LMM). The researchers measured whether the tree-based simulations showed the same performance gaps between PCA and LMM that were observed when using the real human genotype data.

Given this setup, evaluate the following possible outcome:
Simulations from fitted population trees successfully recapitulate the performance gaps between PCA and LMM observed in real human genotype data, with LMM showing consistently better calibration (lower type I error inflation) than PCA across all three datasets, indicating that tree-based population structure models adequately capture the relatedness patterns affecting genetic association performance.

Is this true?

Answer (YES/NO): NO